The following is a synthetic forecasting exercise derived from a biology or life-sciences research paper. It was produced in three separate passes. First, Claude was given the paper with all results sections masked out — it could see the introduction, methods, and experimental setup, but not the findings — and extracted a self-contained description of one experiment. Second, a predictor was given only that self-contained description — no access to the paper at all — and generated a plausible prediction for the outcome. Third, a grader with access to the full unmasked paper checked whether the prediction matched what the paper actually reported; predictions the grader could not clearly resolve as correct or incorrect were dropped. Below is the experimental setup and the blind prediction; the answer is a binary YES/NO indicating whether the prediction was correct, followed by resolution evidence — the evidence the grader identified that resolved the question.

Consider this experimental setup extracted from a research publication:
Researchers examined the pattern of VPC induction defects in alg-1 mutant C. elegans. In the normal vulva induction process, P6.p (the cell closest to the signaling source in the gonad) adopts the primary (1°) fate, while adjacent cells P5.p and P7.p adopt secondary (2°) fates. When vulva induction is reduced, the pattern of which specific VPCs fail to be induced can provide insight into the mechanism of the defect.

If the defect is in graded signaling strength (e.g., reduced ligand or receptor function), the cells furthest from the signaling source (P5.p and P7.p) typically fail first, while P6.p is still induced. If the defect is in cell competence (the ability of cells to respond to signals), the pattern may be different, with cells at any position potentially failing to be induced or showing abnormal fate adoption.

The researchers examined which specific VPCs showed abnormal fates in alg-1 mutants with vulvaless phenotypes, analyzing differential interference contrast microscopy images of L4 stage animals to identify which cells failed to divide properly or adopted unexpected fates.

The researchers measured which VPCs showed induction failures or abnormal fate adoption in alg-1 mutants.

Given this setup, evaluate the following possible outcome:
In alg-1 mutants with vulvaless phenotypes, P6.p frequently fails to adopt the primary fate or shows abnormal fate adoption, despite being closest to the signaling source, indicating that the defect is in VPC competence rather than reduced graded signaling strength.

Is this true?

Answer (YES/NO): NO